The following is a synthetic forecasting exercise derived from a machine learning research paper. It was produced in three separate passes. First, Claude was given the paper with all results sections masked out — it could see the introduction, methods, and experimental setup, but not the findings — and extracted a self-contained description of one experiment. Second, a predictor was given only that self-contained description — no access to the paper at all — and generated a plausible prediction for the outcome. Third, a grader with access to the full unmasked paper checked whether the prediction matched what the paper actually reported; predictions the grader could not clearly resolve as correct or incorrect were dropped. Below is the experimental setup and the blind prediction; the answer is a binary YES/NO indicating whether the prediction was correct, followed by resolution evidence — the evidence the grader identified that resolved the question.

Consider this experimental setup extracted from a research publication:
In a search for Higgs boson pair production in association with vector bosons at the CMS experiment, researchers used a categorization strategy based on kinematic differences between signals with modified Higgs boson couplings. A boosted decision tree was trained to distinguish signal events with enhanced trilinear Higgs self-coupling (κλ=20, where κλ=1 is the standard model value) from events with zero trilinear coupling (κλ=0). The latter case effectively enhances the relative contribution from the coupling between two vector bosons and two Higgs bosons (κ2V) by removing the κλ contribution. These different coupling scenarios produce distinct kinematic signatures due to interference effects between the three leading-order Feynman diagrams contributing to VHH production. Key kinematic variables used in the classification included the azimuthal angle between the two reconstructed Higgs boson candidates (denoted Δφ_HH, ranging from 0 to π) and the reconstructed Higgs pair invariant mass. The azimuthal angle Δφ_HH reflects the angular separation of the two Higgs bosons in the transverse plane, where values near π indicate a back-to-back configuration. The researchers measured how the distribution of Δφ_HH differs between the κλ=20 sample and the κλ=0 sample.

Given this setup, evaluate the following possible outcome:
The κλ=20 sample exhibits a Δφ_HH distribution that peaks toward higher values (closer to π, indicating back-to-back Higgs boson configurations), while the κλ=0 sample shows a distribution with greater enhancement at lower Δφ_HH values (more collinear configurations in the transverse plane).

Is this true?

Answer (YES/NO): NO